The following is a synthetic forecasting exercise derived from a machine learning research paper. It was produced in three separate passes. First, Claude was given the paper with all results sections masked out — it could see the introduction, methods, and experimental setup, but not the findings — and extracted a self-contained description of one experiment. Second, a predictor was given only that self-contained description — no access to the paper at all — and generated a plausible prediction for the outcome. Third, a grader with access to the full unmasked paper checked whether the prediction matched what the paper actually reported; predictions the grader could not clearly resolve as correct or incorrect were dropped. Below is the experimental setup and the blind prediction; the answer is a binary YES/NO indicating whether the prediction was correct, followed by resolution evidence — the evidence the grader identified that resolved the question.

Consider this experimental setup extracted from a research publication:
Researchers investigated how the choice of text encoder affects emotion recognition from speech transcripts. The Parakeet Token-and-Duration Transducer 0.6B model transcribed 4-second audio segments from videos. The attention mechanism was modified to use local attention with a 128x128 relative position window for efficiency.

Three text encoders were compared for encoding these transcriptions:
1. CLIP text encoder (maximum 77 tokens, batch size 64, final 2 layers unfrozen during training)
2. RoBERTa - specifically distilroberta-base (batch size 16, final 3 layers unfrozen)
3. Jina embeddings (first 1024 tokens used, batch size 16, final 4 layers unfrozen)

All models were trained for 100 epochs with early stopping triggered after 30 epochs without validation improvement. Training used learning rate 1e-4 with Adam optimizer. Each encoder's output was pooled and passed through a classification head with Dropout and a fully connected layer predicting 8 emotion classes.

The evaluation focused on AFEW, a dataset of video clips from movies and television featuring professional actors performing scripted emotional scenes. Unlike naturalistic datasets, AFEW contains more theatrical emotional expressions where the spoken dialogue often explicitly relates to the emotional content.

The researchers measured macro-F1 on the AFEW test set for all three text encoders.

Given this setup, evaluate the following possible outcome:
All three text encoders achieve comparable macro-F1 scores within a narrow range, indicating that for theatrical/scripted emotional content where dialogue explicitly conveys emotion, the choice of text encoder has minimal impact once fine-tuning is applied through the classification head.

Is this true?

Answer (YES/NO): NO